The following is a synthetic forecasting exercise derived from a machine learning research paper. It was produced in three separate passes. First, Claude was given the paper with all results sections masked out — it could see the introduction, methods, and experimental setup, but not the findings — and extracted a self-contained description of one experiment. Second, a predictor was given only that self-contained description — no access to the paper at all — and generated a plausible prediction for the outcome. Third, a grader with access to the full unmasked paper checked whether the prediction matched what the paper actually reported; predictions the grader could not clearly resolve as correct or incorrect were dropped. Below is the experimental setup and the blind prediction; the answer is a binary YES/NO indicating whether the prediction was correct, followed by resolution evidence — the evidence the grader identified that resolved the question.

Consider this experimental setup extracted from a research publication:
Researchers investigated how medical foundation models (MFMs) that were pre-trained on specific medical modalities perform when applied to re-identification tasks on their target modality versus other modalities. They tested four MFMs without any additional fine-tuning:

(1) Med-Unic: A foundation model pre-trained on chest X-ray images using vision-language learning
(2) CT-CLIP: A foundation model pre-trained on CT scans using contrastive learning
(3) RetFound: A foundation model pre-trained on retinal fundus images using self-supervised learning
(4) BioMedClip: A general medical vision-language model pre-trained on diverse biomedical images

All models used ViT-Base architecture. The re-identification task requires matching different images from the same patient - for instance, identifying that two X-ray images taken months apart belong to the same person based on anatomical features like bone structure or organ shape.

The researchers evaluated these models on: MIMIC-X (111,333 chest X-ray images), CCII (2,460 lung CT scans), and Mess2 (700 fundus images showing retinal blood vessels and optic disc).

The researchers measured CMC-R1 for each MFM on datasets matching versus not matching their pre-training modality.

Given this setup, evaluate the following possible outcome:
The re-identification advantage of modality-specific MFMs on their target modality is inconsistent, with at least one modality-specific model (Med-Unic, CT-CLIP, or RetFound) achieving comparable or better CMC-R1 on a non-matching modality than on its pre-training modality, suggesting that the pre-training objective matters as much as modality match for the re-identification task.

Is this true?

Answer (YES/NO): YES